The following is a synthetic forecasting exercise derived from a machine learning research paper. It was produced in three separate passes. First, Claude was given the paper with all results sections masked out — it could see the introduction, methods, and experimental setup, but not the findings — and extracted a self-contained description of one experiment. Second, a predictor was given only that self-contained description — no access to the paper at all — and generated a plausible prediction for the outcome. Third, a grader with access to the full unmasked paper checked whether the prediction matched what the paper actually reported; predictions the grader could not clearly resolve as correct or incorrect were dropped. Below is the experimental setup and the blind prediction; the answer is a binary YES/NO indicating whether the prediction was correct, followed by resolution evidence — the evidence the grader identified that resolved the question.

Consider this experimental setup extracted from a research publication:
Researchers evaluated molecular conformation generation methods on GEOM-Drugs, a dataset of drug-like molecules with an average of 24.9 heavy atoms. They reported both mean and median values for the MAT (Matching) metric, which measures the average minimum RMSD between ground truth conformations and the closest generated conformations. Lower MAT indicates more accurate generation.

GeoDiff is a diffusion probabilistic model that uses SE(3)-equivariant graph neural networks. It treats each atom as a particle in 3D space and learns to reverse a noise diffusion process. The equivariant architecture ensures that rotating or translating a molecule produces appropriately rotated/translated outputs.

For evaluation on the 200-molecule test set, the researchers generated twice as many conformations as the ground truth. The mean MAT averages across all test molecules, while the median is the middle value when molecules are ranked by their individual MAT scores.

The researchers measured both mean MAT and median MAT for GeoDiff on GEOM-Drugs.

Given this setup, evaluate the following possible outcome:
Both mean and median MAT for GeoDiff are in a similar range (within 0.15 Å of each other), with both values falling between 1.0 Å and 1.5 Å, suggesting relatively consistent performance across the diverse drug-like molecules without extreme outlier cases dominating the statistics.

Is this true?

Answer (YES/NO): NO